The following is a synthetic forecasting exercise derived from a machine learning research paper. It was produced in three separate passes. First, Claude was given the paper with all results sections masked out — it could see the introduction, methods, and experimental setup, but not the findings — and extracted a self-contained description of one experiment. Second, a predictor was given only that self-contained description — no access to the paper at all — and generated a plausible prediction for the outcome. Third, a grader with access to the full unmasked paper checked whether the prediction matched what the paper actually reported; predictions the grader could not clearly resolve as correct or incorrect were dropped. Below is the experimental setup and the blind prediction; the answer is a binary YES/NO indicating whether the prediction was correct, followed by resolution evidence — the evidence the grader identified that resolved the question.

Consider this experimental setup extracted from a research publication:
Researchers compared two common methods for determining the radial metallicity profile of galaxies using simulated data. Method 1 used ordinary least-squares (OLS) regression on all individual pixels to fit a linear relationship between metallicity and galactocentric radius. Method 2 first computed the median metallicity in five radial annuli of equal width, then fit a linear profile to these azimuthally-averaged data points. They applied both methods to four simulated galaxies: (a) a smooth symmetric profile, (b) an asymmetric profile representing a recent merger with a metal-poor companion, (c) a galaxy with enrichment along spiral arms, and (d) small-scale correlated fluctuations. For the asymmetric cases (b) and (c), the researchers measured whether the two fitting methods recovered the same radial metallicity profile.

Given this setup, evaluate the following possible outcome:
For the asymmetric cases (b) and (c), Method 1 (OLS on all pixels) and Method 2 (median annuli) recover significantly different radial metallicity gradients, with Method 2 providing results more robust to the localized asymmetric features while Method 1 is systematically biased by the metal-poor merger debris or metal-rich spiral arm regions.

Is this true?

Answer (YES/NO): NO